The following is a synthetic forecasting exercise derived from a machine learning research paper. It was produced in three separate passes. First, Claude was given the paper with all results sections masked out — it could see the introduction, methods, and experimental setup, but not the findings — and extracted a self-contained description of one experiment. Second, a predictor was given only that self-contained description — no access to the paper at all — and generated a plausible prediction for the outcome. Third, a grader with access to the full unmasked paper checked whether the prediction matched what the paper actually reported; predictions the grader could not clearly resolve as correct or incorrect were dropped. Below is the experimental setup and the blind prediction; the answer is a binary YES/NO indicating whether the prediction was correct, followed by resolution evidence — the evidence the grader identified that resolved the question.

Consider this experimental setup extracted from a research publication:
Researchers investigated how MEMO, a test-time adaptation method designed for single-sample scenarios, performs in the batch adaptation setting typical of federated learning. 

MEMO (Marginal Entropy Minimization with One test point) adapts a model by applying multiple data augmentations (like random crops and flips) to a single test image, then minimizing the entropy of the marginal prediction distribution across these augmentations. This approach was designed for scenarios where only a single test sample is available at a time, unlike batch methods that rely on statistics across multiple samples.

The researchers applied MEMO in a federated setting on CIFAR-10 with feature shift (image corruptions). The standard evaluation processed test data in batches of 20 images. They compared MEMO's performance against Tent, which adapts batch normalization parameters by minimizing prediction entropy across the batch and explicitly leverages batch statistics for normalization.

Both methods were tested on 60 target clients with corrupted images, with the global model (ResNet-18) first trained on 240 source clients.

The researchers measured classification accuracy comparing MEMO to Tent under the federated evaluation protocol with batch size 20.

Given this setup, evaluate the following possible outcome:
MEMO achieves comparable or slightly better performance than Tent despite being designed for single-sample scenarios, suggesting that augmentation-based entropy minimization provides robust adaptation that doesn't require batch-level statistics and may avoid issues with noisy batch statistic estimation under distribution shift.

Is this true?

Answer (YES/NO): YES